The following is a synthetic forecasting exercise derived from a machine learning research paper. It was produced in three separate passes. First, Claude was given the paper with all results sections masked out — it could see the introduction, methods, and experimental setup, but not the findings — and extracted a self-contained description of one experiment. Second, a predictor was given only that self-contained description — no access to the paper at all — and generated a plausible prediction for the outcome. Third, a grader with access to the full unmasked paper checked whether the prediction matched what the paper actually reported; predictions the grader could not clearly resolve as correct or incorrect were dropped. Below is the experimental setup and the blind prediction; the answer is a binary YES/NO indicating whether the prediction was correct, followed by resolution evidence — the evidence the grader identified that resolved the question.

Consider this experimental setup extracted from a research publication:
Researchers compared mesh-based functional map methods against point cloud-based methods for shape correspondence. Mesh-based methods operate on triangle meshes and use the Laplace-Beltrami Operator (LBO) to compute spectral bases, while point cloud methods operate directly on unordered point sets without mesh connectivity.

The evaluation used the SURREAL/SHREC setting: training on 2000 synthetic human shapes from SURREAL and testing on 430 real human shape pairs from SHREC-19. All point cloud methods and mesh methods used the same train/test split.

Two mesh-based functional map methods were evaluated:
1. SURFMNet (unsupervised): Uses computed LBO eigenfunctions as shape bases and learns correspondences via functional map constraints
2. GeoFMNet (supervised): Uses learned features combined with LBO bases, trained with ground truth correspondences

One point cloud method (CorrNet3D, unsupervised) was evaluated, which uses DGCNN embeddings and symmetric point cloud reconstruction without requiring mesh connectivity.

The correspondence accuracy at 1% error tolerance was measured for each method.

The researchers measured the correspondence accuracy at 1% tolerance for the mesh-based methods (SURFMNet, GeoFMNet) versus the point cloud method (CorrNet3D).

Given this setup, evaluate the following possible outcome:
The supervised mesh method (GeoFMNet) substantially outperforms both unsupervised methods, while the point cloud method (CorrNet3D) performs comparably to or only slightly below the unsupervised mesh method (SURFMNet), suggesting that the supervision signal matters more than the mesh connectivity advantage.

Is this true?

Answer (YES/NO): NO